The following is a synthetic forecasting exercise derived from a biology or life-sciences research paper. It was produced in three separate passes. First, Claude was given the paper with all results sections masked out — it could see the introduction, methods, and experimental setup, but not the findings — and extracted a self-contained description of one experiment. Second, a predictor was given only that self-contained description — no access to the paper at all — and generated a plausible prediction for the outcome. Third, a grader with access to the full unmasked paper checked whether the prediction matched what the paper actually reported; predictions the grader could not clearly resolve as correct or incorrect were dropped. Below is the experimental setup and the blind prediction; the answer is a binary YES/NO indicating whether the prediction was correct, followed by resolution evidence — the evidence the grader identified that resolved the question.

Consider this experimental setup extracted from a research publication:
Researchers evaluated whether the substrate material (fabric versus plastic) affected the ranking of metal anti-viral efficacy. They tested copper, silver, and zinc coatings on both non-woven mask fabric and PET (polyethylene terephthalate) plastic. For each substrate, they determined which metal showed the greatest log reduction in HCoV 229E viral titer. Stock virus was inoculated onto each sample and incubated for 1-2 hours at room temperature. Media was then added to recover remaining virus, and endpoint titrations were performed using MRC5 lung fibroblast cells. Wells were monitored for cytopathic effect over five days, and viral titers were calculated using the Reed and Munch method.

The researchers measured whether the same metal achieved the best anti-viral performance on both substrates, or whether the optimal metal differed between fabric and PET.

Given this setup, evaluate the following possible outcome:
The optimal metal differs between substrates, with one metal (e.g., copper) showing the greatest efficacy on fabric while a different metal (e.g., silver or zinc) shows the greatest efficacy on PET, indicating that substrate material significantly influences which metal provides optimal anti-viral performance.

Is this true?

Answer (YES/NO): YES